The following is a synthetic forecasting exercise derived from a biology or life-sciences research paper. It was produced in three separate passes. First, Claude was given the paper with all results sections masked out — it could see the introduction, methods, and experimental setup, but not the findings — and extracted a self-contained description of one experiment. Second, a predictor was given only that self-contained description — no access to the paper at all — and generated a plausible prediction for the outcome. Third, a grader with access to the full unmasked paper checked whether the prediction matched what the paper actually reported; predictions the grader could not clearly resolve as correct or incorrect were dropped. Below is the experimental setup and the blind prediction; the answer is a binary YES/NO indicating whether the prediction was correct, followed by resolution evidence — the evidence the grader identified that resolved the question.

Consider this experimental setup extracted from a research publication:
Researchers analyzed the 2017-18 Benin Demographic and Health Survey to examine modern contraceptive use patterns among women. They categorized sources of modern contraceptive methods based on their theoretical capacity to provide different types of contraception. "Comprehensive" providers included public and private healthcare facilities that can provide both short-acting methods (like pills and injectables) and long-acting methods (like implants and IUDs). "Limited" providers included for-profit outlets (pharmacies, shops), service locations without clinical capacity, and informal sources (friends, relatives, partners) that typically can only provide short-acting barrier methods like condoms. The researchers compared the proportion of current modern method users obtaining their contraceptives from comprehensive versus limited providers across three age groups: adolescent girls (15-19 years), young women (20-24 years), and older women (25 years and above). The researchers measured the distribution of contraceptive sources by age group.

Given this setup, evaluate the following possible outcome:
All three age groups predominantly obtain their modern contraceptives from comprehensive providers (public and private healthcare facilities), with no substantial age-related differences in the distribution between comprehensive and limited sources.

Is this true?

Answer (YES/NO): NO